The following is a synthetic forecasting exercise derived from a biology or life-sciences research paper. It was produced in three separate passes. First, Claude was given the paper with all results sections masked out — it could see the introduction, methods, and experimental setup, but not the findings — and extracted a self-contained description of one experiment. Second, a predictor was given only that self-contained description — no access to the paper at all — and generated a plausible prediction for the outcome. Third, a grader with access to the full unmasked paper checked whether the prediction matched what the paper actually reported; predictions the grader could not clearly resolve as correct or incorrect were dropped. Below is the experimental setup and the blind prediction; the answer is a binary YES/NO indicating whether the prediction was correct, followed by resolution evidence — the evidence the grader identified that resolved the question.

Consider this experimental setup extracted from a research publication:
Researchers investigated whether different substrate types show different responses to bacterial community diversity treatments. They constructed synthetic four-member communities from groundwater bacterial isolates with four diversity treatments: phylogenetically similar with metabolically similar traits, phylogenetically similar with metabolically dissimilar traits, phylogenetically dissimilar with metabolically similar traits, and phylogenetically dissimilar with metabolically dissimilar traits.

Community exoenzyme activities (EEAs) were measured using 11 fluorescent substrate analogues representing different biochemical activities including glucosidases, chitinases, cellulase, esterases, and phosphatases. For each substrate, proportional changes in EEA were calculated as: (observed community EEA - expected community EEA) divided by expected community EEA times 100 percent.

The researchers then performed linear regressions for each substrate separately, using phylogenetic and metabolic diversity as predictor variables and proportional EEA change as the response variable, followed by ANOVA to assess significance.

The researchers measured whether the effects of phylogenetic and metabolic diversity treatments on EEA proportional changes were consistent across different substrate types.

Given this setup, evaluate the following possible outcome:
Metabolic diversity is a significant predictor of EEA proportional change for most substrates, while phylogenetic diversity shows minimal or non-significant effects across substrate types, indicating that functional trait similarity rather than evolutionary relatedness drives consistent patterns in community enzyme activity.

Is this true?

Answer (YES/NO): NO